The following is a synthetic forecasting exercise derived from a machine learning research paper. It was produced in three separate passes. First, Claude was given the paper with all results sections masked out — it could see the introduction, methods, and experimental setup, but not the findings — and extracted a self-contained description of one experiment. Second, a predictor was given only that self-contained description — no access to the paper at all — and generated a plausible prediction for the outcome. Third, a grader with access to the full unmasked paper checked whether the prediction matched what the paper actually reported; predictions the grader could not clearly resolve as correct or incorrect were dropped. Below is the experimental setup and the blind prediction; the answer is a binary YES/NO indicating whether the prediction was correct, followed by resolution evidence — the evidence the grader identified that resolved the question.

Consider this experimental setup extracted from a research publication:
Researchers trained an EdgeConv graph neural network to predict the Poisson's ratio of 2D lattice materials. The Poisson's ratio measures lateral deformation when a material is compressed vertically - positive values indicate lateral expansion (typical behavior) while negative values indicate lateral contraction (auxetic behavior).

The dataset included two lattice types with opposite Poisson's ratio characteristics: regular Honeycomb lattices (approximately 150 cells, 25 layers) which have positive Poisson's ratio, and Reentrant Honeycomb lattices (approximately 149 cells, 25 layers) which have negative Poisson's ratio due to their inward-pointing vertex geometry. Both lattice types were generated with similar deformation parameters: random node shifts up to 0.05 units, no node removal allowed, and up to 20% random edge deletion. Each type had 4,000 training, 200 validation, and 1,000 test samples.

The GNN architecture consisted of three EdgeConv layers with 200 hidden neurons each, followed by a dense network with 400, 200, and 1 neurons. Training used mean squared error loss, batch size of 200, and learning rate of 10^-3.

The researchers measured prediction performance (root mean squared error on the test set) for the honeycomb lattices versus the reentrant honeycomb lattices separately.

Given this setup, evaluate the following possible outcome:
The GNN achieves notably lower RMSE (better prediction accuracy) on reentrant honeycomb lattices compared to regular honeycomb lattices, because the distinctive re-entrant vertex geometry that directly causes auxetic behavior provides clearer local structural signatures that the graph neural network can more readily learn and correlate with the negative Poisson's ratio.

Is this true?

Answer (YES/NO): NO